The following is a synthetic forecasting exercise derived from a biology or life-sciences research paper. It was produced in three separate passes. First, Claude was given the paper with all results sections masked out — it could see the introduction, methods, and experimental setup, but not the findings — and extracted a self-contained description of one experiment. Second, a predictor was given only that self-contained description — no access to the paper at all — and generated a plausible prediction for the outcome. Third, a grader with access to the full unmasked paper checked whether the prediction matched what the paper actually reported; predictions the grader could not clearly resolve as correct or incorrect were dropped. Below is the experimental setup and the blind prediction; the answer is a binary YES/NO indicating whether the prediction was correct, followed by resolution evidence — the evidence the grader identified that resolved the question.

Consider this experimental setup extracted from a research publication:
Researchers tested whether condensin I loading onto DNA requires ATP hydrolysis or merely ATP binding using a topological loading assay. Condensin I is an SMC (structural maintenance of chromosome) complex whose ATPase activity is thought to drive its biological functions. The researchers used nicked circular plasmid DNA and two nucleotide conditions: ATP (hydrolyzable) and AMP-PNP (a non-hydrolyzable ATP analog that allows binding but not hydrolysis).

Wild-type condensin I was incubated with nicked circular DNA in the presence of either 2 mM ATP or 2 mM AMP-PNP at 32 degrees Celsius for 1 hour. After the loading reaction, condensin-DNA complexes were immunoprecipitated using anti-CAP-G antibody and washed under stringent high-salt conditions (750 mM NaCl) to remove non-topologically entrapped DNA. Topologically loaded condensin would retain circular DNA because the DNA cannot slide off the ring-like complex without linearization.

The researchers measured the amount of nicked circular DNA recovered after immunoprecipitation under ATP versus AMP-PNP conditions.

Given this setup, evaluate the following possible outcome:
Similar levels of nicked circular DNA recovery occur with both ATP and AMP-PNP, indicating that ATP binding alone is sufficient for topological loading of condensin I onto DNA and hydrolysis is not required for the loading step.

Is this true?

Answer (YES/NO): NO